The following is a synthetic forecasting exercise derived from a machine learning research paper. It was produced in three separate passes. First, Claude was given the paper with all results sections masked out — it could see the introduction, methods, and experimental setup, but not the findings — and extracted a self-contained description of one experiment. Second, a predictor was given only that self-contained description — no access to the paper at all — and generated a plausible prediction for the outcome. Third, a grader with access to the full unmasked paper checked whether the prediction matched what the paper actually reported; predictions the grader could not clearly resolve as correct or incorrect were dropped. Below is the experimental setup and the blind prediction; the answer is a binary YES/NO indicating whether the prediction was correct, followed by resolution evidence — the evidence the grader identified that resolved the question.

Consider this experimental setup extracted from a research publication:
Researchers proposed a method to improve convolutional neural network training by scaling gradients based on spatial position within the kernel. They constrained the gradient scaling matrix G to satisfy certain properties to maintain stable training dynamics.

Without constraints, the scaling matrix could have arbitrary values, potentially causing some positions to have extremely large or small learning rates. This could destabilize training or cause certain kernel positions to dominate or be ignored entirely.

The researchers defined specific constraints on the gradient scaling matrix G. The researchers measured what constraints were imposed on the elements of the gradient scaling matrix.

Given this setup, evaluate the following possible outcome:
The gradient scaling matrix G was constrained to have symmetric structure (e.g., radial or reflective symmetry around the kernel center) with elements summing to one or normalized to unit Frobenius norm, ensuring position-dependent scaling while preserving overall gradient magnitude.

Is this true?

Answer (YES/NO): NO